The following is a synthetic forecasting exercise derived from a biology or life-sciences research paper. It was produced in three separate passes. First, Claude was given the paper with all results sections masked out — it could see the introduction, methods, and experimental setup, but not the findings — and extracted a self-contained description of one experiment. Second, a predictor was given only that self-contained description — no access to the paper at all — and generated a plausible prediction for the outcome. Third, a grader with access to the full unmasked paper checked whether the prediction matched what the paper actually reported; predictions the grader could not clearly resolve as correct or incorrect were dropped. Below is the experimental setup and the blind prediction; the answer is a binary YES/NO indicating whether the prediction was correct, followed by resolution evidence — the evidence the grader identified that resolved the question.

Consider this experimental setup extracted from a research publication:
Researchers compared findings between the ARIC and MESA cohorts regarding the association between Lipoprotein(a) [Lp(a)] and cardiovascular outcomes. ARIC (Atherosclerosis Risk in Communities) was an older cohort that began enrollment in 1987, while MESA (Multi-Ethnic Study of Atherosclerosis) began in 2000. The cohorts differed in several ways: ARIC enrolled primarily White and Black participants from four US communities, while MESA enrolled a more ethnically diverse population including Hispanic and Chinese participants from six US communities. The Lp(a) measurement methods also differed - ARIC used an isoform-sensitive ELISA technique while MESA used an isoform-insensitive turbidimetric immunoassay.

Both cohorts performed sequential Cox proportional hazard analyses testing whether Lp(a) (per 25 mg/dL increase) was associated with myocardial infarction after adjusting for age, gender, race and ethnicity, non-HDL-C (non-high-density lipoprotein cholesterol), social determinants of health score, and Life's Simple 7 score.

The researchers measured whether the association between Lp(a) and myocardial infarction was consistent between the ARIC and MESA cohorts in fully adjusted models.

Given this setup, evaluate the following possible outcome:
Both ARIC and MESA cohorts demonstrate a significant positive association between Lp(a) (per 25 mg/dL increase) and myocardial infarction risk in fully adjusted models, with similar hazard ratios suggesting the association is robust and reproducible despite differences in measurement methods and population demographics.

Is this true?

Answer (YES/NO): YES